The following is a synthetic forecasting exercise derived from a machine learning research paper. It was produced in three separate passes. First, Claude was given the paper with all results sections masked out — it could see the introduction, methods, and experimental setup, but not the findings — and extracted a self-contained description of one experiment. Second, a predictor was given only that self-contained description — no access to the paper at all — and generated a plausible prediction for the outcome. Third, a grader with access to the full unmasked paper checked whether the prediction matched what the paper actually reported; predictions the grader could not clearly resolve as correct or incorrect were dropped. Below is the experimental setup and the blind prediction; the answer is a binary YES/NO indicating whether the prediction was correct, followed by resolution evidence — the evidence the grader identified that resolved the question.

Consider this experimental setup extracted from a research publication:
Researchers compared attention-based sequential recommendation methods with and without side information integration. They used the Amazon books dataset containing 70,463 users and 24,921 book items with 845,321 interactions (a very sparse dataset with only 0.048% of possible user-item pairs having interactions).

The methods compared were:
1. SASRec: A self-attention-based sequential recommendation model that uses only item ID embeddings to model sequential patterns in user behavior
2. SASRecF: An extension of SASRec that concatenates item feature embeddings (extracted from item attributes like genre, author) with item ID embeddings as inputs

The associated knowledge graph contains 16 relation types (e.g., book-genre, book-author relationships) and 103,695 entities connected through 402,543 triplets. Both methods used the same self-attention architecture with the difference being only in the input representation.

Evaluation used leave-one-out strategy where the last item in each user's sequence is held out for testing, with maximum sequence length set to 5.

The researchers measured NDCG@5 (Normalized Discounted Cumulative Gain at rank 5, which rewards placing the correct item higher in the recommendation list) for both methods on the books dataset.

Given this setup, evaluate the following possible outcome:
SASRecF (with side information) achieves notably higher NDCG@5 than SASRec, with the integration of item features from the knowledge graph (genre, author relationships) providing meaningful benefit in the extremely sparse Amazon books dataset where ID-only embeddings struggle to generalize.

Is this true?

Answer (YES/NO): NO